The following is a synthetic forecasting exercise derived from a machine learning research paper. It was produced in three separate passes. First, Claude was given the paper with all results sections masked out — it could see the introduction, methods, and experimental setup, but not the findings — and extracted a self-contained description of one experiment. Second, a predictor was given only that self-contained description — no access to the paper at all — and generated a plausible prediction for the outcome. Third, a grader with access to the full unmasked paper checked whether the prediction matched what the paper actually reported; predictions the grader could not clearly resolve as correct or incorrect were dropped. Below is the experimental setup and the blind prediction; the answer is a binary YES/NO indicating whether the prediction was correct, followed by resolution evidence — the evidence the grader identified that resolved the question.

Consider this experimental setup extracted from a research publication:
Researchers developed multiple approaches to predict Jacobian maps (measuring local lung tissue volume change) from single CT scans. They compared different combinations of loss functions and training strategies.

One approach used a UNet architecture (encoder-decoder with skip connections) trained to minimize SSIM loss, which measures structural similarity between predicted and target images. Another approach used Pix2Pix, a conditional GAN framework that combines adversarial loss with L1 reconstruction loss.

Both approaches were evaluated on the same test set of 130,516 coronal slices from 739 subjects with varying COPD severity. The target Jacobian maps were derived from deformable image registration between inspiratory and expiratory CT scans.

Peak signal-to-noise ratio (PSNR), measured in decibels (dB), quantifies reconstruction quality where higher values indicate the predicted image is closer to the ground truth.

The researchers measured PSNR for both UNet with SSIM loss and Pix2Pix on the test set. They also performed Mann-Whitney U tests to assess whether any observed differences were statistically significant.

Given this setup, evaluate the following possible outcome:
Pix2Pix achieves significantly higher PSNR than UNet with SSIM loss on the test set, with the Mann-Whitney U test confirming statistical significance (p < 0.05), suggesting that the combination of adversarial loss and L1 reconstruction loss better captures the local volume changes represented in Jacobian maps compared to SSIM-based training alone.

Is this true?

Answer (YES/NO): NO